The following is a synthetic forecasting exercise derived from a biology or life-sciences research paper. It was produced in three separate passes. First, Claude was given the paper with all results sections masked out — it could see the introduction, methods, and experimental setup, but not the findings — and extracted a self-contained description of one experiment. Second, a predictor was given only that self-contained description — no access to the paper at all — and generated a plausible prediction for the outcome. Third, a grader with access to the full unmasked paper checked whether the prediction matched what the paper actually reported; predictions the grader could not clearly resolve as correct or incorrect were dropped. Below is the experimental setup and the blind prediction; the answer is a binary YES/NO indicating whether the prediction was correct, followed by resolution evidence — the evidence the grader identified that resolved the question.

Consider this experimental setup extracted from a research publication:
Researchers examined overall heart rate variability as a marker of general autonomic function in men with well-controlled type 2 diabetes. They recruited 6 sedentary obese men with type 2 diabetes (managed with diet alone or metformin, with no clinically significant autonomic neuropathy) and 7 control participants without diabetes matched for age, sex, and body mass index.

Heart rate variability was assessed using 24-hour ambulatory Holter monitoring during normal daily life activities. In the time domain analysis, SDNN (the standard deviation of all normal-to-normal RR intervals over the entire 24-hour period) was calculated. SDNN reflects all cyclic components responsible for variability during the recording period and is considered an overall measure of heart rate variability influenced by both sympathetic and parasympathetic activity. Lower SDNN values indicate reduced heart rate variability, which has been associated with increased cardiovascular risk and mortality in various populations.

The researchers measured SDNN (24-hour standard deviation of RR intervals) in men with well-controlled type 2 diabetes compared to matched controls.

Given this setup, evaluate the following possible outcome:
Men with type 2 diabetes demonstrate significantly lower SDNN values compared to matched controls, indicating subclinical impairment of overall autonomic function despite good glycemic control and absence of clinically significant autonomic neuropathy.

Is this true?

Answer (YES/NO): NO